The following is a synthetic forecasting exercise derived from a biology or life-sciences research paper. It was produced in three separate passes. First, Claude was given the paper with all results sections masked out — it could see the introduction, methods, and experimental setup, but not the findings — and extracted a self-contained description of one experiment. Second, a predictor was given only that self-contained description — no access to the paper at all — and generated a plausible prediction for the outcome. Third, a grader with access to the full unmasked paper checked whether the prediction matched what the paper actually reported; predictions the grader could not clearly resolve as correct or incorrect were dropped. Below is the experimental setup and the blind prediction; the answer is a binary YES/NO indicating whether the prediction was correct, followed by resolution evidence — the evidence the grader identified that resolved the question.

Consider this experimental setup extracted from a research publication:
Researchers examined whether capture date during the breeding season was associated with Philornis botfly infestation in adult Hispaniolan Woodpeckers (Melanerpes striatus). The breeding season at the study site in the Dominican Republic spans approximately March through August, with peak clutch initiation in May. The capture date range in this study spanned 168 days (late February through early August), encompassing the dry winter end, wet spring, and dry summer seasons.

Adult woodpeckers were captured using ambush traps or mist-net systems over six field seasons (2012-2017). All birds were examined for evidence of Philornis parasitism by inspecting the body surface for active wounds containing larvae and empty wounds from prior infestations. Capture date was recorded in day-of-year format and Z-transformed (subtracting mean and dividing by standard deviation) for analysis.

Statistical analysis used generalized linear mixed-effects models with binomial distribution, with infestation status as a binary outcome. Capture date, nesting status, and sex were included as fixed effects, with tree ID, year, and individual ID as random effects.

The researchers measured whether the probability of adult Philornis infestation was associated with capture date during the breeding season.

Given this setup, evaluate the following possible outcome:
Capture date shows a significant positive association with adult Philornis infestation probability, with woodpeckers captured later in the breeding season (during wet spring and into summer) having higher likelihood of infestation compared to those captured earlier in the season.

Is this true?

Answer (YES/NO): NO